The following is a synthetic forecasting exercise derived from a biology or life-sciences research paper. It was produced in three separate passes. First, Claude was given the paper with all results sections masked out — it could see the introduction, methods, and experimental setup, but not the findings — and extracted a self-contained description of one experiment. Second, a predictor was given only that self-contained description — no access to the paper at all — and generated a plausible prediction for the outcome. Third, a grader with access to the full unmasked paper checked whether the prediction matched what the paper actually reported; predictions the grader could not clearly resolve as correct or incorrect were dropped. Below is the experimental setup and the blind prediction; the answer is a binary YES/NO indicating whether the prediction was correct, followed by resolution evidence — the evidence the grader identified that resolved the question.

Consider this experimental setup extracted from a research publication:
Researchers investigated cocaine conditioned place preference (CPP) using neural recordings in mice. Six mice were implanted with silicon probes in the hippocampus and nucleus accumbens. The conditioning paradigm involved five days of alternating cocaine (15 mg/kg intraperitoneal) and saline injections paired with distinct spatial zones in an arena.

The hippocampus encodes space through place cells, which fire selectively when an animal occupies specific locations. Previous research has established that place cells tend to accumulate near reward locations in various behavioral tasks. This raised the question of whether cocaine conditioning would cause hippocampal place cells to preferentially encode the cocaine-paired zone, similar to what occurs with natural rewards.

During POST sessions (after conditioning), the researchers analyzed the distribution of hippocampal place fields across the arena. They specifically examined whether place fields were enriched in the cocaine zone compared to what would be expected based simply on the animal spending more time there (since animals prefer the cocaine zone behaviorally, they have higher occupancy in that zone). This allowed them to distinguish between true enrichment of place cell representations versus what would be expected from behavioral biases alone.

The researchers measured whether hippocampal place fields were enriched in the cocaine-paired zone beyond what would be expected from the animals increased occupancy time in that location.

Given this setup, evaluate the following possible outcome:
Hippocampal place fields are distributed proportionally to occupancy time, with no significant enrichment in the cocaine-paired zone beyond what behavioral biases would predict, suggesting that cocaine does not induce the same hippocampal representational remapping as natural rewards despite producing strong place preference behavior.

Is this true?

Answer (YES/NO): NO